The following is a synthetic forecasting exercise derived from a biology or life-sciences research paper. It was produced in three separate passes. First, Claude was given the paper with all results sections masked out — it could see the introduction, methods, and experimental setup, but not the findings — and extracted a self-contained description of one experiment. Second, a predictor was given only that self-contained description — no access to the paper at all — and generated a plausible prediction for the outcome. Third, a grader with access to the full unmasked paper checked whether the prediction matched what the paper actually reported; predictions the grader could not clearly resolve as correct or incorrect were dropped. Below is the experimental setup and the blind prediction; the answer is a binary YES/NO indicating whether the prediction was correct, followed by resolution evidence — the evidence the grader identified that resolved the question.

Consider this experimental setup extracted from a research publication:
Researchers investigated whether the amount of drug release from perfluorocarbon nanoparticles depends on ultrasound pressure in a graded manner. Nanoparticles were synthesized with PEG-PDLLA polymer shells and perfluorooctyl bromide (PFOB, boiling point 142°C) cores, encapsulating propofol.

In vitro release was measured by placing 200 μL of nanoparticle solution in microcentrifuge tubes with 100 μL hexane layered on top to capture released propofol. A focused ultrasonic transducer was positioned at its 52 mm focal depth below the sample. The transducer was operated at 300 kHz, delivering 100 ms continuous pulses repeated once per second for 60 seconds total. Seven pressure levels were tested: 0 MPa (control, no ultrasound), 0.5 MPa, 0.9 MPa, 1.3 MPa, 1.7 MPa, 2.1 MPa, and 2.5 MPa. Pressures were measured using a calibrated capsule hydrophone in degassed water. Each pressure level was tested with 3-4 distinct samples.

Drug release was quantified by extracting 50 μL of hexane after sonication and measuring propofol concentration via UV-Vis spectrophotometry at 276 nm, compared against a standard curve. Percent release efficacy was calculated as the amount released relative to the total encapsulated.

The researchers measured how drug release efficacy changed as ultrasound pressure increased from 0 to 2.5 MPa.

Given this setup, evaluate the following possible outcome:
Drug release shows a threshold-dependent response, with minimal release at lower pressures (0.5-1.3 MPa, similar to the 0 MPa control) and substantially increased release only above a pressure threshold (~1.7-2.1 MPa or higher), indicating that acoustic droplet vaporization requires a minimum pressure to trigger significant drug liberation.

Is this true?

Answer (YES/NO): NO